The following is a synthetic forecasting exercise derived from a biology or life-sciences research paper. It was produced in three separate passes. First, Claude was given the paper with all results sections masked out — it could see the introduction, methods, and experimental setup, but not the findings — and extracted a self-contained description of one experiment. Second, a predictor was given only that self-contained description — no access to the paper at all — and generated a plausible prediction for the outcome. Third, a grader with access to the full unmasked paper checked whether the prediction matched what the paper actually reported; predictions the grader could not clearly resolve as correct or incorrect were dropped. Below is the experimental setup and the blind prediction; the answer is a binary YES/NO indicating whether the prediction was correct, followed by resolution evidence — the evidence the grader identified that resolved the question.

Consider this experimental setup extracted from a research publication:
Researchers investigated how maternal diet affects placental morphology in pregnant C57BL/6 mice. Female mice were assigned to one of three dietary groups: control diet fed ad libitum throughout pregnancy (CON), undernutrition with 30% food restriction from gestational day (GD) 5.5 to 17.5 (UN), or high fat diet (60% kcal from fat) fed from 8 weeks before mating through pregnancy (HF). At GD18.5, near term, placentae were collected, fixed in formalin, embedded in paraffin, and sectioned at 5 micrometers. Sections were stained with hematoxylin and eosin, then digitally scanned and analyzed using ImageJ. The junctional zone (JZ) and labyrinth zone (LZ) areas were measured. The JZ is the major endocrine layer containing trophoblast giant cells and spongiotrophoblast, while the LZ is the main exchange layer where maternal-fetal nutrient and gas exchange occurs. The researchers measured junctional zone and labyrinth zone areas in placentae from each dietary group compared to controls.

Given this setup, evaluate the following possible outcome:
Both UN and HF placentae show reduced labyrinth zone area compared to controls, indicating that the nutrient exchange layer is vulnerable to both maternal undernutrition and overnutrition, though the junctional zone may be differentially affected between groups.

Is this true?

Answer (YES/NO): YES